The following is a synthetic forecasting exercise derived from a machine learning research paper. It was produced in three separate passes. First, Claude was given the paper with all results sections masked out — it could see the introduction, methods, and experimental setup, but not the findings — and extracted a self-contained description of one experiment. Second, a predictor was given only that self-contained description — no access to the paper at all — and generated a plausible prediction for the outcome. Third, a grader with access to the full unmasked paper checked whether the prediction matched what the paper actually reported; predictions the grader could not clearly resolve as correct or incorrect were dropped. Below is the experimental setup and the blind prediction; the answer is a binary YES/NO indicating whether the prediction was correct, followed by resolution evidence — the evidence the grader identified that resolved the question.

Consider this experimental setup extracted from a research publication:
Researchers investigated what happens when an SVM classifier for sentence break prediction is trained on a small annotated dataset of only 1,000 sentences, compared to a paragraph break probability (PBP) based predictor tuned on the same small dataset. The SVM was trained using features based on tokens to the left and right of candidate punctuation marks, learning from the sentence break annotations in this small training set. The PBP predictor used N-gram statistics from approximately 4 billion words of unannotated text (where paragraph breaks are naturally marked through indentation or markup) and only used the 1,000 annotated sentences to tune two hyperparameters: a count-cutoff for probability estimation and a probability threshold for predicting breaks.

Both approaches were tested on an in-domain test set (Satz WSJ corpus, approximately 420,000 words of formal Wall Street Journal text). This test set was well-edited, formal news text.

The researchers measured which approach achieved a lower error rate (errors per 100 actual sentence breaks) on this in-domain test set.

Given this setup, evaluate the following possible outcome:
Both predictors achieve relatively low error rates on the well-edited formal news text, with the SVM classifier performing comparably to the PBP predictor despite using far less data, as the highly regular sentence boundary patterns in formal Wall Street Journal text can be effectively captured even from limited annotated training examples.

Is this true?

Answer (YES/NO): NO